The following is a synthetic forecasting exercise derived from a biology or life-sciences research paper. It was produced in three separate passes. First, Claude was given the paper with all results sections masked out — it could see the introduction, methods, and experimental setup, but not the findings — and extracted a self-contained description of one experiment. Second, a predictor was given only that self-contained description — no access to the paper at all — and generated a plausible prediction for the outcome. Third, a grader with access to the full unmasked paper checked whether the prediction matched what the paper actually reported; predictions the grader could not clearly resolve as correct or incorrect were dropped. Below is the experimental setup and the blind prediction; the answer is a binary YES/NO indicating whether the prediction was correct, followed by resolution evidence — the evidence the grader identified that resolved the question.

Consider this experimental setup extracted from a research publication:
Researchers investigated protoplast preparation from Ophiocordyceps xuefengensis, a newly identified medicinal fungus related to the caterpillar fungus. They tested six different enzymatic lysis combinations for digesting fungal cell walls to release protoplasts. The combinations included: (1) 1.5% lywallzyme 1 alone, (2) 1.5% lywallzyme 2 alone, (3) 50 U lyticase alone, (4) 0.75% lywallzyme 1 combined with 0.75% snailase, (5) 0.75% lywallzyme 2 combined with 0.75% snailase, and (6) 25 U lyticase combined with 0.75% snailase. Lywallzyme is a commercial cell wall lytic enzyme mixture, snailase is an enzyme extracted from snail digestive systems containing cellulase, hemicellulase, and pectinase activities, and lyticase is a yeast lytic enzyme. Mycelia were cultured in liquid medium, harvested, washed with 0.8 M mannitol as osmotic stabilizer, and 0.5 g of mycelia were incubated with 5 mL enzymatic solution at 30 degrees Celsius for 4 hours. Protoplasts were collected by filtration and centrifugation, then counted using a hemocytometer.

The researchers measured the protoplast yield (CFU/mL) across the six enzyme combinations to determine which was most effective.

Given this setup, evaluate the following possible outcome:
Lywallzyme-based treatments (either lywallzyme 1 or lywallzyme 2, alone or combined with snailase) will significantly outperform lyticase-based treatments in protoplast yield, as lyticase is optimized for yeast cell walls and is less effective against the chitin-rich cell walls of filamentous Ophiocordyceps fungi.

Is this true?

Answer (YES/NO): NO